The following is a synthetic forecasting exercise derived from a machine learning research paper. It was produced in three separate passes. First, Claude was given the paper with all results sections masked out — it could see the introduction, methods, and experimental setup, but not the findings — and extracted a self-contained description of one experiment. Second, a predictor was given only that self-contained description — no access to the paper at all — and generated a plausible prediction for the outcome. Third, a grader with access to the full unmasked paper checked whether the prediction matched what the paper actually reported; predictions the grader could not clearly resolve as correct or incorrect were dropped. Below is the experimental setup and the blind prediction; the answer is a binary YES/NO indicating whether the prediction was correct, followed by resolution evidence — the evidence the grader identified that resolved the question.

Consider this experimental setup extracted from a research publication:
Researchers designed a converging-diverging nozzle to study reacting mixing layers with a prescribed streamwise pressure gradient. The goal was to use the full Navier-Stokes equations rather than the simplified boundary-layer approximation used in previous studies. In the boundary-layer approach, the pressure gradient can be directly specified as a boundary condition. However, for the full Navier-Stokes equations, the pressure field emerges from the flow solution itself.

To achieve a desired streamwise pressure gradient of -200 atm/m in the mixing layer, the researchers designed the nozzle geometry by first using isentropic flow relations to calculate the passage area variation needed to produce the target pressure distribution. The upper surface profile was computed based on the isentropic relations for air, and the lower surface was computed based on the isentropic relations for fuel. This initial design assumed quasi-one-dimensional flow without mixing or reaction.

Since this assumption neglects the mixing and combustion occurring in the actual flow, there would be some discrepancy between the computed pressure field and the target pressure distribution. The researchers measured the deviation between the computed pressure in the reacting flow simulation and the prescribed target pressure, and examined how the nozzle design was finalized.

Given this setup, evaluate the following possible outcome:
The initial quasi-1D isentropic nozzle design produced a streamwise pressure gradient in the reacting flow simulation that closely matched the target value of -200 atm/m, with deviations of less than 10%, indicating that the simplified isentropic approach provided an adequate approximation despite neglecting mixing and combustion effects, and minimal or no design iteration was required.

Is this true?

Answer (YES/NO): NO